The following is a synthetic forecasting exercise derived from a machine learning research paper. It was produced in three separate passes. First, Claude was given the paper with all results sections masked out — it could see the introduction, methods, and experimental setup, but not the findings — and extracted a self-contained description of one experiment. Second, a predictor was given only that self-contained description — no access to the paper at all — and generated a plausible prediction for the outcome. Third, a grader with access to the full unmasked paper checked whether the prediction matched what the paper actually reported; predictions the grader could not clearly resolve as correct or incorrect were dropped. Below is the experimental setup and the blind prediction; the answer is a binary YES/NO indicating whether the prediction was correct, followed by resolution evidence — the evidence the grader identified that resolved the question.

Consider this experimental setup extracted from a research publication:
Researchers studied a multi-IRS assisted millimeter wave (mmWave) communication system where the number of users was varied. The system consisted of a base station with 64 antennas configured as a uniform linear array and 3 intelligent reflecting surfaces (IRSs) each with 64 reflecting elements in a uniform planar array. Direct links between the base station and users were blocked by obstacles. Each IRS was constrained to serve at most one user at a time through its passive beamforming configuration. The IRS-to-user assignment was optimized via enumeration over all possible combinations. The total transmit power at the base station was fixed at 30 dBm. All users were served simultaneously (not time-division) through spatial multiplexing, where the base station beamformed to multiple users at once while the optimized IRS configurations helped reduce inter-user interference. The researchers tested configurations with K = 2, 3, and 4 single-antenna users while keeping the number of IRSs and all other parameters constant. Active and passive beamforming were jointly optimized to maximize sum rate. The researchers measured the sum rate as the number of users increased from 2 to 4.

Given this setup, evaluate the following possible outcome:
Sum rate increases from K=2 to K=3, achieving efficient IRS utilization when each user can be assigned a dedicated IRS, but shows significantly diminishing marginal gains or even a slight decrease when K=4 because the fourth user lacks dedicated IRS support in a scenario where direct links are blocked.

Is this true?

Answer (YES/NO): NO